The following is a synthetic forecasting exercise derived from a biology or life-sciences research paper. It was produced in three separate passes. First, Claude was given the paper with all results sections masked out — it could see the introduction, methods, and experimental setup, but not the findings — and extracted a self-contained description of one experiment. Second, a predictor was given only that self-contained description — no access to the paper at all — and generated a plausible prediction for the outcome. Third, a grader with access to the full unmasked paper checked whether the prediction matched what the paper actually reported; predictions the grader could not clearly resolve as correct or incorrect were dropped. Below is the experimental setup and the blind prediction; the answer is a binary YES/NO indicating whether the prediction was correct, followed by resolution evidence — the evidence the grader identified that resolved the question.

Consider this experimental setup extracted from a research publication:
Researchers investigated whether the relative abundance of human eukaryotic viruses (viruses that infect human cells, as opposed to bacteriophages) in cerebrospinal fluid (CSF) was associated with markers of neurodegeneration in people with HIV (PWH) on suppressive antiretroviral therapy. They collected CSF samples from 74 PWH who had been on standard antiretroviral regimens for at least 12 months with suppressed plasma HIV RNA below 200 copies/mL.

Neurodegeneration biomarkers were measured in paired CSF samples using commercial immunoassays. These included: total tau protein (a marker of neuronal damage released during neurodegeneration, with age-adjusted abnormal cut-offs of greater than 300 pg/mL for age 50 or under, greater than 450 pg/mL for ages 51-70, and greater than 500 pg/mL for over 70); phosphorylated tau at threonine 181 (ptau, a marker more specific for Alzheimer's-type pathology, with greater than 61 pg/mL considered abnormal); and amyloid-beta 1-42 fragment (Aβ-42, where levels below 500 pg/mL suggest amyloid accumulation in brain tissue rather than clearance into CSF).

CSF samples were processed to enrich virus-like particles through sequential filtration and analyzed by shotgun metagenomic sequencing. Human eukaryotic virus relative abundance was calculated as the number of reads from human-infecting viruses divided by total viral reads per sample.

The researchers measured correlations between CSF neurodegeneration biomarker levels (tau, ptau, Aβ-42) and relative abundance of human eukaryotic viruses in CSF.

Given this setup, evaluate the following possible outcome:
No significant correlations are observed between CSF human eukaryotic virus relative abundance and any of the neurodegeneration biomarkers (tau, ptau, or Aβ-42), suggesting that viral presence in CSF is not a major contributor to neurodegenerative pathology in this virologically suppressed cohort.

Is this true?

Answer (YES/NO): NO